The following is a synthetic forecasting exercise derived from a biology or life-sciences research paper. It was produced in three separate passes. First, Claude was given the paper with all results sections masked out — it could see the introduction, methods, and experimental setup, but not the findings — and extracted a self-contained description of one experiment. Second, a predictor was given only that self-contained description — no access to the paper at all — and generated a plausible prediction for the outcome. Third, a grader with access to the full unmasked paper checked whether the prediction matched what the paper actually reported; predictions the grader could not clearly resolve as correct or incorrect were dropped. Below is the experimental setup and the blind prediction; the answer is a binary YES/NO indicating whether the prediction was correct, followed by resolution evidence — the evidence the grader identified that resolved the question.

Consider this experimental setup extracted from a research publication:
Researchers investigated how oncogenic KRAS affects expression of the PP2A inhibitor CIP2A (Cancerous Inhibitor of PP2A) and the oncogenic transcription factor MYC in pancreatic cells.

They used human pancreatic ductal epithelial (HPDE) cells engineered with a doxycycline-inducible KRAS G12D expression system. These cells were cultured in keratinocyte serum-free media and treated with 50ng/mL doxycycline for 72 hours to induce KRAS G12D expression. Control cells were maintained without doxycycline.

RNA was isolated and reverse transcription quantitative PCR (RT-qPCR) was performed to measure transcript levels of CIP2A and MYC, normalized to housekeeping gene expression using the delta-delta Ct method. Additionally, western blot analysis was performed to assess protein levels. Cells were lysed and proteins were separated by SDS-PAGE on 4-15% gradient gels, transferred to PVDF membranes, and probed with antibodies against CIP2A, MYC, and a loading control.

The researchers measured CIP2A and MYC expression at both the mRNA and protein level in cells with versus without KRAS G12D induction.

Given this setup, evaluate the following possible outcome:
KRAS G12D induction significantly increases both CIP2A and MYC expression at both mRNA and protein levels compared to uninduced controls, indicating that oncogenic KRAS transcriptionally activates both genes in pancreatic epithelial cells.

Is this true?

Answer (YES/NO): NO